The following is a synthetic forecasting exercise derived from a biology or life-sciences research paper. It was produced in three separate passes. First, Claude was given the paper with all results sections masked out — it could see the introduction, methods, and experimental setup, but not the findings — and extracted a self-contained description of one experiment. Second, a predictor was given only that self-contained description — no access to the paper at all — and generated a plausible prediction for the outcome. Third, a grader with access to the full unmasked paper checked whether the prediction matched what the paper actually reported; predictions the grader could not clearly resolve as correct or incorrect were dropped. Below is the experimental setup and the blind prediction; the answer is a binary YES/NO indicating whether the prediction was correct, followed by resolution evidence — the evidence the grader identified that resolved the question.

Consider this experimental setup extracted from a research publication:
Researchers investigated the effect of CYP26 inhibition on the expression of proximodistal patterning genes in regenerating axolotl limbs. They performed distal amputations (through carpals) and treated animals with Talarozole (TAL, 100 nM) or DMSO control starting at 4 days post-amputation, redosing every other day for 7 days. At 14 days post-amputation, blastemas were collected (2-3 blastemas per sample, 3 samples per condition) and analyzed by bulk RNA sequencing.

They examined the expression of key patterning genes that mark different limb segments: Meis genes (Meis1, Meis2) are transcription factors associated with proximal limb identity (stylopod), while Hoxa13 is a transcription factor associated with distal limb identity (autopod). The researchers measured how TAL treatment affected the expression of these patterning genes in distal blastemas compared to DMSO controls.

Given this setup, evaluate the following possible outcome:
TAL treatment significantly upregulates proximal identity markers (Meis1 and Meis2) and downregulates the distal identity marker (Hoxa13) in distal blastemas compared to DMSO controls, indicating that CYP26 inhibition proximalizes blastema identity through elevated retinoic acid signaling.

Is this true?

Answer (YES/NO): NO